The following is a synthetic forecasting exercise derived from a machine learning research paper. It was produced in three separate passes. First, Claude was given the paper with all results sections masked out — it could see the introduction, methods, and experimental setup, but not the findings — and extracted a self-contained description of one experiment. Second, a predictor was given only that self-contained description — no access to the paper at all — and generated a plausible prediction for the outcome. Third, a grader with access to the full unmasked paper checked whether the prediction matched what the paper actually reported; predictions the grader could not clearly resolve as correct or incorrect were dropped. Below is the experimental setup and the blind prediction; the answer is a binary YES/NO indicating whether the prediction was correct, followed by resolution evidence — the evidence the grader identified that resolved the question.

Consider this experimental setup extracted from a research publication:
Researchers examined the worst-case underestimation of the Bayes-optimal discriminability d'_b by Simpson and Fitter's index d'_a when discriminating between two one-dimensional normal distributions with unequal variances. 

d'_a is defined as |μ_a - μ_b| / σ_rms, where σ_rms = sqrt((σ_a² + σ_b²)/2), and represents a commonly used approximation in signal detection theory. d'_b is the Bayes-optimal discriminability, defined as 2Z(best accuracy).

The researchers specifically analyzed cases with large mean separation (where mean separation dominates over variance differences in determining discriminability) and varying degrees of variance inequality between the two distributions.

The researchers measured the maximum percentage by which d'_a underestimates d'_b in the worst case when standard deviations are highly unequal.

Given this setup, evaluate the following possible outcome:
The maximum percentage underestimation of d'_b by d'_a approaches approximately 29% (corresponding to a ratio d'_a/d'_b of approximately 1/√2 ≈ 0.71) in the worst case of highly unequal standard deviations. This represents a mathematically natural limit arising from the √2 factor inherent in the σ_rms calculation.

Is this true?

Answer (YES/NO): YES